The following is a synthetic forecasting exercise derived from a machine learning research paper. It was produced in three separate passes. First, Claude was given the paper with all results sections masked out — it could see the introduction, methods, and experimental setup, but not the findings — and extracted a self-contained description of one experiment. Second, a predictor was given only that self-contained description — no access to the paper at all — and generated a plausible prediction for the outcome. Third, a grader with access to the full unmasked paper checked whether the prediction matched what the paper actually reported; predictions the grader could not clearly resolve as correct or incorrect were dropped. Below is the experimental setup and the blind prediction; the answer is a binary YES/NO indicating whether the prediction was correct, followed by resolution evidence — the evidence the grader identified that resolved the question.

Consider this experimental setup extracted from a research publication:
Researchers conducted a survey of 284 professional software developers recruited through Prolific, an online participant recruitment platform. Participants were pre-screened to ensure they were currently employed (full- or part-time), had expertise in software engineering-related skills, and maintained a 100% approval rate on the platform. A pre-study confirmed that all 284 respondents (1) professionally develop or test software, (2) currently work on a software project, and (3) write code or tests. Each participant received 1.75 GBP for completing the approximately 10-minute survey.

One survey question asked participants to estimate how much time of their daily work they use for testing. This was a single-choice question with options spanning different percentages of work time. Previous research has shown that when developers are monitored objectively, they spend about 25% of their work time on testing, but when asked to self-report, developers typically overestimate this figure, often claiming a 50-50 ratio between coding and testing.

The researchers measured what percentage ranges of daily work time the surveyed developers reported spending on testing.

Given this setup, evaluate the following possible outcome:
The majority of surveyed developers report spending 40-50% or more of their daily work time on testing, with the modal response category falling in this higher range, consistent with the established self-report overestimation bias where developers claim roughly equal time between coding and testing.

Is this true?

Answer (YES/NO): NO